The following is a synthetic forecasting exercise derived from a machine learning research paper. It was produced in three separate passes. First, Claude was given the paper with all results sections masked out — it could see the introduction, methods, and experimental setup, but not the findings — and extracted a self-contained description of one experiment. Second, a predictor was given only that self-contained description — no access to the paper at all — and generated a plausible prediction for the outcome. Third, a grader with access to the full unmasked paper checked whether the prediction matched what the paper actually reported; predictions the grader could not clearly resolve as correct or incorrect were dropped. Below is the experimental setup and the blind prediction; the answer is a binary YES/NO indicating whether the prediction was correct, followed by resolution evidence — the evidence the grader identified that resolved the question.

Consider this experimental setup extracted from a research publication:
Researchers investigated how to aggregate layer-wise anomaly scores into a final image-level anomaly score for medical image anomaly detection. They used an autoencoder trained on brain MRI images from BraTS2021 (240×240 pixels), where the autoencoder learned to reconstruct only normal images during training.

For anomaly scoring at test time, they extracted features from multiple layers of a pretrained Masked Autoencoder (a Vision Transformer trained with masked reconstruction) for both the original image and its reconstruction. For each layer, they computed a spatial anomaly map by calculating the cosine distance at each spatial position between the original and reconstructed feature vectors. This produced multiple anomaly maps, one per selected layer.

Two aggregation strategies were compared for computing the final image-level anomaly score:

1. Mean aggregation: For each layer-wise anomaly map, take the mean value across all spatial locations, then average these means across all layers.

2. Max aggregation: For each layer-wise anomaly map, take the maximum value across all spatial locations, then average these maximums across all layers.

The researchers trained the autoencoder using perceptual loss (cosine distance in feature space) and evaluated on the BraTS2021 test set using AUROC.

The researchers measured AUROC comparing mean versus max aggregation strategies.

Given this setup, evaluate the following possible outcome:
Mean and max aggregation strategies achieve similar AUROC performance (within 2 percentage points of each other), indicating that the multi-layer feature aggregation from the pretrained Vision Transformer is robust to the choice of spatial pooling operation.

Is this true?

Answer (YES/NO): NO